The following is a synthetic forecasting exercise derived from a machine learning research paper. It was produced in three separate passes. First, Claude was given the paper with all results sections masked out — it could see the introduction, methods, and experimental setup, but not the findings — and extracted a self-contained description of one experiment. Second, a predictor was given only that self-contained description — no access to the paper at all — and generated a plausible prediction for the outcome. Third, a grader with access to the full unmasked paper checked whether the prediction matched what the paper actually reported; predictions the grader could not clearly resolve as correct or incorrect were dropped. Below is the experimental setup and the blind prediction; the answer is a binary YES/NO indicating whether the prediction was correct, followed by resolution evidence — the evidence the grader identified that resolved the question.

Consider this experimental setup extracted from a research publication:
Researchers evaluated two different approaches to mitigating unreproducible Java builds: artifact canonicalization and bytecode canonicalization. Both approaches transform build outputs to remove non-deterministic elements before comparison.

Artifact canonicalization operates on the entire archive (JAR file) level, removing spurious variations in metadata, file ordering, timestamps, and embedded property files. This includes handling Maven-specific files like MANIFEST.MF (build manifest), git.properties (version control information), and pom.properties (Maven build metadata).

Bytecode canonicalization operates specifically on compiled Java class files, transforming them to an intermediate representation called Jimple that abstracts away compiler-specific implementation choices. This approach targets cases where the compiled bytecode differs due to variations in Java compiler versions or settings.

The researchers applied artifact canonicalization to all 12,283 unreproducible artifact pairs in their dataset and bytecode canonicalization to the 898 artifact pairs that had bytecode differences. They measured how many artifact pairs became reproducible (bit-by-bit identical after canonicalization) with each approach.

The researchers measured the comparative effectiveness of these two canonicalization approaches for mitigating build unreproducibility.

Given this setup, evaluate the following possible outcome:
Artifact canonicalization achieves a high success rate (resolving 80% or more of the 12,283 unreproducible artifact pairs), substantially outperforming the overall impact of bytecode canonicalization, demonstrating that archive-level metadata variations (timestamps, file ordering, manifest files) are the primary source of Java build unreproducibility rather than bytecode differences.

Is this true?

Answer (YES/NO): NO